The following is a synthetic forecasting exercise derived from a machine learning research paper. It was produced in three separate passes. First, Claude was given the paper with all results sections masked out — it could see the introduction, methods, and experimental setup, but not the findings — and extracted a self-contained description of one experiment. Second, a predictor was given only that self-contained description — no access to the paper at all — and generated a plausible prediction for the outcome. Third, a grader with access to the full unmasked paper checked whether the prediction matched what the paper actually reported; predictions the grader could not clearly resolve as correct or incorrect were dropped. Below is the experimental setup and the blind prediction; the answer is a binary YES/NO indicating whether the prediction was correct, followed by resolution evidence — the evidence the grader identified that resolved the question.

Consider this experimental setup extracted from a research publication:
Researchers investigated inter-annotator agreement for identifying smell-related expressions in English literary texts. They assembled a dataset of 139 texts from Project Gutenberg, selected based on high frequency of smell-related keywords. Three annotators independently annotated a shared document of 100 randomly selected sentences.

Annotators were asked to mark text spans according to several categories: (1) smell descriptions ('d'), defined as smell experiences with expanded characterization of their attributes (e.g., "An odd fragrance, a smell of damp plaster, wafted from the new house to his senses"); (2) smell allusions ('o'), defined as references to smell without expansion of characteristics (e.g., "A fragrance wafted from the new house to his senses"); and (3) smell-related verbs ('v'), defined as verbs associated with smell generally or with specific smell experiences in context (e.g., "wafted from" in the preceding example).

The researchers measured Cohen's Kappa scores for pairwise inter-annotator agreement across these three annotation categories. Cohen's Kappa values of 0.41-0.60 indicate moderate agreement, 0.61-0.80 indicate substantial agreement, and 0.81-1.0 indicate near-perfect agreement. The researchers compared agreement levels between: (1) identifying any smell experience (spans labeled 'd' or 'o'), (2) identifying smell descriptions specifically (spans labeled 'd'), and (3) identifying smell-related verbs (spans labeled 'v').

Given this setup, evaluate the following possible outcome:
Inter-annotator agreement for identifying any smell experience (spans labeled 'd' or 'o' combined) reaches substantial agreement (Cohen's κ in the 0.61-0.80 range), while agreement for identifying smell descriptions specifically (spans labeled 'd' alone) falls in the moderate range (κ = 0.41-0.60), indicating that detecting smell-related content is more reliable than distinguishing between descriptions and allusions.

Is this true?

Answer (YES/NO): NO